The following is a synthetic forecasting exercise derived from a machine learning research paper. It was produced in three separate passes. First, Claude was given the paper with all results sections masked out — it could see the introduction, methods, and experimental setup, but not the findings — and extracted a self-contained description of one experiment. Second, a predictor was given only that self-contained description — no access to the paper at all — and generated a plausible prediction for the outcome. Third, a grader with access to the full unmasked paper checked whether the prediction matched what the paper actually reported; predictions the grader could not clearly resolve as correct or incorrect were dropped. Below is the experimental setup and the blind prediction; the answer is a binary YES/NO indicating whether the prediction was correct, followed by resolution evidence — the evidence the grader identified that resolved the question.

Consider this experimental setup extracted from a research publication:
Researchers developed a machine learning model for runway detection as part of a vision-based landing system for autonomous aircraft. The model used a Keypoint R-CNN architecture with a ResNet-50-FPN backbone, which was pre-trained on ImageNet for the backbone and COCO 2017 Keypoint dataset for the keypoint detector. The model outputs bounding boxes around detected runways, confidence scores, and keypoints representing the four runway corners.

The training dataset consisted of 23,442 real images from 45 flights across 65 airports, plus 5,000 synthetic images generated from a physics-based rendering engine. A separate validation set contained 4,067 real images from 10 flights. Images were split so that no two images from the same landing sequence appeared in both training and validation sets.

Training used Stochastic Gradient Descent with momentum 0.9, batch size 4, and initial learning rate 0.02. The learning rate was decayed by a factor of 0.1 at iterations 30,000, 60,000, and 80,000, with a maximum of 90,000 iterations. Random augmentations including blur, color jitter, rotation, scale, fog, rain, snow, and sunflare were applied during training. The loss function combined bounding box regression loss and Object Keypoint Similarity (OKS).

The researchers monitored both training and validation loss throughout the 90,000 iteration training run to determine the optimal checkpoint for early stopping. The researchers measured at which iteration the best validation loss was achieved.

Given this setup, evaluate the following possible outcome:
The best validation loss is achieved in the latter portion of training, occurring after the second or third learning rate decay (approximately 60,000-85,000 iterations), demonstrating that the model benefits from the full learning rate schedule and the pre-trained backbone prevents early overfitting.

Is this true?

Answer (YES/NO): NO